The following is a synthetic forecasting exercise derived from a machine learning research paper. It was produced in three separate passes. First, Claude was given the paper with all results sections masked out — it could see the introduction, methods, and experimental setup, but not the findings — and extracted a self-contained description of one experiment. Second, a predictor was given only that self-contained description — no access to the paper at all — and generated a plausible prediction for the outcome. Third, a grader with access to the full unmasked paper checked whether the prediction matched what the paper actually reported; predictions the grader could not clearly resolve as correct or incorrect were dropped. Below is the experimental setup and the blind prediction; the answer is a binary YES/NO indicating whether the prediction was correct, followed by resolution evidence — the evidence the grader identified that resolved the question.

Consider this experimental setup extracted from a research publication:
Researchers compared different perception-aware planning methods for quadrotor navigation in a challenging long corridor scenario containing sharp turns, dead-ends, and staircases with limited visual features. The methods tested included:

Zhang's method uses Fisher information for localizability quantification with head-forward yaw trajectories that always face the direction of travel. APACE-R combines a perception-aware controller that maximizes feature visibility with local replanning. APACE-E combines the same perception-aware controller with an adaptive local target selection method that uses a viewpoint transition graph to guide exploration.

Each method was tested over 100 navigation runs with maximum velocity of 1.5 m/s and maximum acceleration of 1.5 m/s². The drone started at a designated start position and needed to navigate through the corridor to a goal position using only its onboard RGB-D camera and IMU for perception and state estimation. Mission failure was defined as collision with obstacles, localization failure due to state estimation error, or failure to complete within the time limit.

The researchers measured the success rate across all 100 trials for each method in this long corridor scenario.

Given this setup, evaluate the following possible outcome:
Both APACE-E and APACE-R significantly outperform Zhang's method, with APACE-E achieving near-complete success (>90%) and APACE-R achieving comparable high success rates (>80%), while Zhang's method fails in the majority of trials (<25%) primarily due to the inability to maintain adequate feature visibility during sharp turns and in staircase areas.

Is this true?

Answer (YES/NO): NO